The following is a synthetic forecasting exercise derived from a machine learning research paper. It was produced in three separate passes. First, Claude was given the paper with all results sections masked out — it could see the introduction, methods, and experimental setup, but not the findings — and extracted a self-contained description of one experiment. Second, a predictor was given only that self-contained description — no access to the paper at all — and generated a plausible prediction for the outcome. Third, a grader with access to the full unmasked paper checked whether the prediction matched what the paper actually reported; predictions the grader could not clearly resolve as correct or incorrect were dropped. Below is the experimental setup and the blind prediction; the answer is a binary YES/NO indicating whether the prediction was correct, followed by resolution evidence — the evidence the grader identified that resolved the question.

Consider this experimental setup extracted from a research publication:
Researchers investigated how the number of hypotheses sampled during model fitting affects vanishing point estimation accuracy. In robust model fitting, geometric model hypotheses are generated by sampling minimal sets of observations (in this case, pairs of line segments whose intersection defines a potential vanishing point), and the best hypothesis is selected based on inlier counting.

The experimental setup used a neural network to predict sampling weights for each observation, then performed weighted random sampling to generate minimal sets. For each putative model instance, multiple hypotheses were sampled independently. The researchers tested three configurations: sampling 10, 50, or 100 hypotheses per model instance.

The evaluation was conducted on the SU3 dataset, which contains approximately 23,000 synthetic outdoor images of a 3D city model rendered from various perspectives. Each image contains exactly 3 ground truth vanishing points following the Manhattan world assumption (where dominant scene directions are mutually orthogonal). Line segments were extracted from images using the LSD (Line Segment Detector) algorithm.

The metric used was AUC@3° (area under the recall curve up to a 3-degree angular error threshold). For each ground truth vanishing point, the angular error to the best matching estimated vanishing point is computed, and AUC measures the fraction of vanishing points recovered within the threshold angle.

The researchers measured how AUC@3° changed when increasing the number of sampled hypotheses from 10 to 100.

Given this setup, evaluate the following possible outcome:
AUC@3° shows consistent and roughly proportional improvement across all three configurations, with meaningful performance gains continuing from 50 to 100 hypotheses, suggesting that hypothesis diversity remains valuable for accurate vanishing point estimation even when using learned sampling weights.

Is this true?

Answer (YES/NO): NO